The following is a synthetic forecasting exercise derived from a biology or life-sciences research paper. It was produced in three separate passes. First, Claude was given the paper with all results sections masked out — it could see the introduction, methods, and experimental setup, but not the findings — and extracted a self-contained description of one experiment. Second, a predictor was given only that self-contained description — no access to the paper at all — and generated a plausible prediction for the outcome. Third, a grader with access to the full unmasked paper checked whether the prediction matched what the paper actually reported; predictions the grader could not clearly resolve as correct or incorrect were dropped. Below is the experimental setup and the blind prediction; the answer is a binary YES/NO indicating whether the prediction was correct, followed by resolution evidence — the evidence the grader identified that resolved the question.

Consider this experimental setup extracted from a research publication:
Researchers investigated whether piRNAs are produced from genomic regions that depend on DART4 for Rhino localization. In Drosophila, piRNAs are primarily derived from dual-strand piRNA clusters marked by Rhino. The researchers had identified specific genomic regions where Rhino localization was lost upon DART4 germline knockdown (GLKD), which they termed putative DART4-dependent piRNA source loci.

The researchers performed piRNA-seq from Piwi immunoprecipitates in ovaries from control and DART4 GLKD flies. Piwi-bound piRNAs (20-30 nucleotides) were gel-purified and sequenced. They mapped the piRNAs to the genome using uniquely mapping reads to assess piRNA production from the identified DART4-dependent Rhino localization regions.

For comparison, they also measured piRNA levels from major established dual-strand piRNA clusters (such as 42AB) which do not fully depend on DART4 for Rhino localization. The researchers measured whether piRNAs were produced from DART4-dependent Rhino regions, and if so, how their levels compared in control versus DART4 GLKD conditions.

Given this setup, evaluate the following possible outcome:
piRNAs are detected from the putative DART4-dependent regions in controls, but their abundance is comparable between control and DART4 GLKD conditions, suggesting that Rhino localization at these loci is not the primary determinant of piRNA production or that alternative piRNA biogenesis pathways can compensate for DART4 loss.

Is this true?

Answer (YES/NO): NO